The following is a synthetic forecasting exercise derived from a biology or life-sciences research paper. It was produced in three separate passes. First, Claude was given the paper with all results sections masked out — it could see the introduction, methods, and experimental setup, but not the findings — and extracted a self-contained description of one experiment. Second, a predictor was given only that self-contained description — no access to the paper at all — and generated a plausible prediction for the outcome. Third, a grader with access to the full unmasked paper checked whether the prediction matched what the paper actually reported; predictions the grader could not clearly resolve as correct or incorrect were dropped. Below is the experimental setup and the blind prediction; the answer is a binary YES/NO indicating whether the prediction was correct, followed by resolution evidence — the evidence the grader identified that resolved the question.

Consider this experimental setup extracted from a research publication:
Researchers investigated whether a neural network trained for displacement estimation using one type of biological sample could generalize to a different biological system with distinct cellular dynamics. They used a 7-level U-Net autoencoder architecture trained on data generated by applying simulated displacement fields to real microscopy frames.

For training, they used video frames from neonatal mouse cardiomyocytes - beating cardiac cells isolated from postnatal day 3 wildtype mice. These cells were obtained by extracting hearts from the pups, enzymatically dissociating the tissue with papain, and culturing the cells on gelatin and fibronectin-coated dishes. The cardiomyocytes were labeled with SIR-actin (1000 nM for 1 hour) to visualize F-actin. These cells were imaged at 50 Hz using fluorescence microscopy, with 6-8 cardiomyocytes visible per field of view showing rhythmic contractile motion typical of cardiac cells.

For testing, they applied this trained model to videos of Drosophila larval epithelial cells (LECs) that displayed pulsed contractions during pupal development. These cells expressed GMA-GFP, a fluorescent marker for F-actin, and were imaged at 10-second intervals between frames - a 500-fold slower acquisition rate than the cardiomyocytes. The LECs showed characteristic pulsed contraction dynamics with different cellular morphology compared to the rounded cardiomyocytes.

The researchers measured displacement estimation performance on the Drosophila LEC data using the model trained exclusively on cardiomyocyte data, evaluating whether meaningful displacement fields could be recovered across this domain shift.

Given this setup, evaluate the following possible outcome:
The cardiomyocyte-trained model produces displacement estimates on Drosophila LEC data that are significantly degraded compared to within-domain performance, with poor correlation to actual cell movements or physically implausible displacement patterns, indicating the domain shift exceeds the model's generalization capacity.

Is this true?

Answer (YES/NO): NO